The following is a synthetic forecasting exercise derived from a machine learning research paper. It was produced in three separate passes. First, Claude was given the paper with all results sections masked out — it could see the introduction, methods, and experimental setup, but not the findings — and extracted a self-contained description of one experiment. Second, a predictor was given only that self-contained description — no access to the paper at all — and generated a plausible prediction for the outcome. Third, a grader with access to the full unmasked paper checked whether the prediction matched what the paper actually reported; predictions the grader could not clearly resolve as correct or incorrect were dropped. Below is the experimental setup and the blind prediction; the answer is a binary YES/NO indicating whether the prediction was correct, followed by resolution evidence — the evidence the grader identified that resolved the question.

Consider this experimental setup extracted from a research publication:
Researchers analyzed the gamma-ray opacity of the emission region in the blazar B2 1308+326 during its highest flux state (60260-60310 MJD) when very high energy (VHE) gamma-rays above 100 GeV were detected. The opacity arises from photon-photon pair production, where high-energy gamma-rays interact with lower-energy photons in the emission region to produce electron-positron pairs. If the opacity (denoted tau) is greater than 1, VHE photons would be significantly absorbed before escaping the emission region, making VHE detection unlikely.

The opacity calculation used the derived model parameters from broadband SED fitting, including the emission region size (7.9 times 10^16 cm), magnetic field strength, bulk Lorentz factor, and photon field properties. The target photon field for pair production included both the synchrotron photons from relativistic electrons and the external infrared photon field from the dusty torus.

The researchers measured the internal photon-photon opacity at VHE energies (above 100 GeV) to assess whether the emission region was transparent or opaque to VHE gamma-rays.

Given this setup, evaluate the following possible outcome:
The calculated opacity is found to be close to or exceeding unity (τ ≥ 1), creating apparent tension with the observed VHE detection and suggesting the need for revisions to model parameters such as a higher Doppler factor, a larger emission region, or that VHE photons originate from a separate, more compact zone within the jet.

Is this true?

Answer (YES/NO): NO